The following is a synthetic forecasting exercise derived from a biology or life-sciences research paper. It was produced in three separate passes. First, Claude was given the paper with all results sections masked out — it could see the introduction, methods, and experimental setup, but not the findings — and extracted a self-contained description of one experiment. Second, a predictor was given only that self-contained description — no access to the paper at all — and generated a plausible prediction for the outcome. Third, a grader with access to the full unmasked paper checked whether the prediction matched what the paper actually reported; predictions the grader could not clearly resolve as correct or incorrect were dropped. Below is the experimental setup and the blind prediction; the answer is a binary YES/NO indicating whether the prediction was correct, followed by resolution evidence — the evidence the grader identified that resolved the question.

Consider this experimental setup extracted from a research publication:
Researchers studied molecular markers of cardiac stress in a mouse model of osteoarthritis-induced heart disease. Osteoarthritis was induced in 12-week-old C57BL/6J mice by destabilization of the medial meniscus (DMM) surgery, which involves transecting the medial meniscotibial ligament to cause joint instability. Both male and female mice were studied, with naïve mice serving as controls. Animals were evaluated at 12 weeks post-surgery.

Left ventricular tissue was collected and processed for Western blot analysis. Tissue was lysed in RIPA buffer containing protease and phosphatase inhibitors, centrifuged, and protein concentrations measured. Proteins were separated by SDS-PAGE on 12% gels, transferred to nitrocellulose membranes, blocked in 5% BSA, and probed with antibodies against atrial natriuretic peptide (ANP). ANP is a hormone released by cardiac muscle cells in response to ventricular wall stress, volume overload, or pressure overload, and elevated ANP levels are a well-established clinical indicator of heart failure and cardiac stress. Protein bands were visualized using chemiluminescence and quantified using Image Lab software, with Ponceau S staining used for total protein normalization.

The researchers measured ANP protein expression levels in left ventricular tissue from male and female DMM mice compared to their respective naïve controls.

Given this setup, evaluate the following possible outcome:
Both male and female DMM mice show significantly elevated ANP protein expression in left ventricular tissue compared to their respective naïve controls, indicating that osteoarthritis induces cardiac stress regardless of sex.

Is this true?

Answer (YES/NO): YES